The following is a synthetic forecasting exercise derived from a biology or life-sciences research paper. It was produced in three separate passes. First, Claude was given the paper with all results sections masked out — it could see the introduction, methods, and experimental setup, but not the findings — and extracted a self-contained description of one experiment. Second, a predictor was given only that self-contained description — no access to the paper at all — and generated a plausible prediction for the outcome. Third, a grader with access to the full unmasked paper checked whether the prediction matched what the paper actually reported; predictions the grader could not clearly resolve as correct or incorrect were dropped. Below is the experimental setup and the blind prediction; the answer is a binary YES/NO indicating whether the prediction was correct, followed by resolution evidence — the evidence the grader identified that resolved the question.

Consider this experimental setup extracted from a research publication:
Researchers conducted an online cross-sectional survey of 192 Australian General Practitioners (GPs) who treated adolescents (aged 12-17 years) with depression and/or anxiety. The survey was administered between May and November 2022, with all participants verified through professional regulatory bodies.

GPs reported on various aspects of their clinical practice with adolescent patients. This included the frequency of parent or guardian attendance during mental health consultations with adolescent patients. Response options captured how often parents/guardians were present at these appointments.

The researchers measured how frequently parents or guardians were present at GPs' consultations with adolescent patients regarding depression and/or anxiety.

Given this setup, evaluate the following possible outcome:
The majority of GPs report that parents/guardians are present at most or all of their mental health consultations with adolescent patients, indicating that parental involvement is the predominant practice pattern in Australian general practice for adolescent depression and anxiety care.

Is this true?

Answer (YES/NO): YES